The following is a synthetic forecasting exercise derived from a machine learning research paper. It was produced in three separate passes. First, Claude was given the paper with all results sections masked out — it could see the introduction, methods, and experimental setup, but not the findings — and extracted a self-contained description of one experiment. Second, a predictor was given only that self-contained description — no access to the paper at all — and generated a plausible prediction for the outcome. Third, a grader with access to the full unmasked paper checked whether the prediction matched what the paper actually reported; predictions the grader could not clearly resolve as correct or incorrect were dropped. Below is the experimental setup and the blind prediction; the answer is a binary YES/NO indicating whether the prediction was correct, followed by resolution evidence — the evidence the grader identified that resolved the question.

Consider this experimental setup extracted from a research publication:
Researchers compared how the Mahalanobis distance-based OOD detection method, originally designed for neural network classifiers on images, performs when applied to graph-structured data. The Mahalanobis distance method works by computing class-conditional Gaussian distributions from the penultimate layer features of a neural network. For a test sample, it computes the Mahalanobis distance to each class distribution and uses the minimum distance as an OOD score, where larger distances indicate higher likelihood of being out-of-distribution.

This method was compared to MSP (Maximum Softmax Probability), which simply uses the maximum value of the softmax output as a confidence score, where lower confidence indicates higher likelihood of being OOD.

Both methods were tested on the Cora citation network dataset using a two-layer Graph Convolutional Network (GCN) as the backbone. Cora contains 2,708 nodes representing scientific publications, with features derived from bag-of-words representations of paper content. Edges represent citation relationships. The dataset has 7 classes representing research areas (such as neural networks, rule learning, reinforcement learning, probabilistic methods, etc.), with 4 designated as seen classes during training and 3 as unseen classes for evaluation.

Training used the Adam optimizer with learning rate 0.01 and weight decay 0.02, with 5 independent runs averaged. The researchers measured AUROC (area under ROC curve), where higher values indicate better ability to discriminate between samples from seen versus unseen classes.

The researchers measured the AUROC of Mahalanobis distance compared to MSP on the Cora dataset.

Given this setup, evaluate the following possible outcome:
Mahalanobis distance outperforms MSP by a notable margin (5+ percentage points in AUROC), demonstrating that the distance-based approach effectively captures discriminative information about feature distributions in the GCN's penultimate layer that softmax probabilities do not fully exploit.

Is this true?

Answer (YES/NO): NO